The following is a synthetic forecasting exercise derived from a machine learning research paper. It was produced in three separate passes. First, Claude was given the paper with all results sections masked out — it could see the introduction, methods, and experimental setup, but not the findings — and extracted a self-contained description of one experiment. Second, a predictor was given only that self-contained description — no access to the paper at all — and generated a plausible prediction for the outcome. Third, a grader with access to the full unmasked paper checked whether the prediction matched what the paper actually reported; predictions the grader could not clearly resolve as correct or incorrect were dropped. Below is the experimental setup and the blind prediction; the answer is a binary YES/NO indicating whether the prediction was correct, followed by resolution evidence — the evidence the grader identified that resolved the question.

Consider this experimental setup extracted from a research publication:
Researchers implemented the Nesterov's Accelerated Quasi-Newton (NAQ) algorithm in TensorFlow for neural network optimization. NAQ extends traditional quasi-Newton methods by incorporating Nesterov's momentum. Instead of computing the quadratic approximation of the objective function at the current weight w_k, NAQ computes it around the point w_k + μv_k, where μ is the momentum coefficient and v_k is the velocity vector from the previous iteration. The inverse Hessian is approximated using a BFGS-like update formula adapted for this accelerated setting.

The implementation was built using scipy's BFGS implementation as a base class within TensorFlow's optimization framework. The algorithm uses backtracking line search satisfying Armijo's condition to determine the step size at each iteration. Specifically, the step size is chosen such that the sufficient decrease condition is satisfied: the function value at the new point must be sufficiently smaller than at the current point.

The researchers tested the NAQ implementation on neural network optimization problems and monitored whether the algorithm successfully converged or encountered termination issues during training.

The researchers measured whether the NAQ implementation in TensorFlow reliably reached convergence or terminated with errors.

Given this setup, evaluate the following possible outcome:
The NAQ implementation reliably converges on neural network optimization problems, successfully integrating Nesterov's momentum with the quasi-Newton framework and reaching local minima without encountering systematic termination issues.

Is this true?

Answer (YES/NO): NO